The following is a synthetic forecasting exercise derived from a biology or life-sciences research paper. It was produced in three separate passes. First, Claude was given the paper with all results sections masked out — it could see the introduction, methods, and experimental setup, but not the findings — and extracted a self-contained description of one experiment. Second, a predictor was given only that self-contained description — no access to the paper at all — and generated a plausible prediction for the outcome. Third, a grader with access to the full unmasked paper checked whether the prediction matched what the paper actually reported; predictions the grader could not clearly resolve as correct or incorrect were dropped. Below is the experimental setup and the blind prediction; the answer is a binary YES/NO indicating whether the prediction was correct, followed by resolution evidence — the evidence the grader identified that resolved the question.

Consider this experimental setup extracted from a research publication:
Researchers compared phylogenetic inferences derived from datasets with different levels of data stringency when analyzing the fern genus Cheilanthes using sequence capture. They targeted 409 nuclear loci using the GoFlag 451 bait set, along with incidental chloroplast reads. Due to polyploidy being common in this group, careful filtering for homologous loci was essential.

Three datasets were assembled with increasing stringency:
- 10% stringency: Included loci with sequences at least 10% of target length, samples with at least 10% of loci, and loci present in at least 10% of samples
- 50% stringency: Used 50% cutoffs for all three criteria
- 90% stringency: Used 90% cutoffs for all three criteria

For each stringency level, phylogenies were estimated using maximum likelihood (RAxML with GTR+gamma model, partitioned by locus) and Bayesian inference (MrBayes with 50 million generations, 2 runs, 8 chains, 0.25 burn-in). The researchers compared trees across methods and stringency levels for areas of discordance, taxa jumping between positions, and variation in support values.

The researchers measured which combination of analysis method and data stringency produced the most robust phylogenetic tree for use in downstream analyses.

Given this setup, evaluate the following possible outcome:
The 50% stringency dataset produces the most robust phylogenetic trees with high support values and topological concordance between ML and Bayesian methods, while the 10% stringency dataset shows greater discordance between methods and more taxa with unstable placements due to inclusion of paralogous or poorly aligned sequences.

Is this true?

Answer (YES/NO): NO